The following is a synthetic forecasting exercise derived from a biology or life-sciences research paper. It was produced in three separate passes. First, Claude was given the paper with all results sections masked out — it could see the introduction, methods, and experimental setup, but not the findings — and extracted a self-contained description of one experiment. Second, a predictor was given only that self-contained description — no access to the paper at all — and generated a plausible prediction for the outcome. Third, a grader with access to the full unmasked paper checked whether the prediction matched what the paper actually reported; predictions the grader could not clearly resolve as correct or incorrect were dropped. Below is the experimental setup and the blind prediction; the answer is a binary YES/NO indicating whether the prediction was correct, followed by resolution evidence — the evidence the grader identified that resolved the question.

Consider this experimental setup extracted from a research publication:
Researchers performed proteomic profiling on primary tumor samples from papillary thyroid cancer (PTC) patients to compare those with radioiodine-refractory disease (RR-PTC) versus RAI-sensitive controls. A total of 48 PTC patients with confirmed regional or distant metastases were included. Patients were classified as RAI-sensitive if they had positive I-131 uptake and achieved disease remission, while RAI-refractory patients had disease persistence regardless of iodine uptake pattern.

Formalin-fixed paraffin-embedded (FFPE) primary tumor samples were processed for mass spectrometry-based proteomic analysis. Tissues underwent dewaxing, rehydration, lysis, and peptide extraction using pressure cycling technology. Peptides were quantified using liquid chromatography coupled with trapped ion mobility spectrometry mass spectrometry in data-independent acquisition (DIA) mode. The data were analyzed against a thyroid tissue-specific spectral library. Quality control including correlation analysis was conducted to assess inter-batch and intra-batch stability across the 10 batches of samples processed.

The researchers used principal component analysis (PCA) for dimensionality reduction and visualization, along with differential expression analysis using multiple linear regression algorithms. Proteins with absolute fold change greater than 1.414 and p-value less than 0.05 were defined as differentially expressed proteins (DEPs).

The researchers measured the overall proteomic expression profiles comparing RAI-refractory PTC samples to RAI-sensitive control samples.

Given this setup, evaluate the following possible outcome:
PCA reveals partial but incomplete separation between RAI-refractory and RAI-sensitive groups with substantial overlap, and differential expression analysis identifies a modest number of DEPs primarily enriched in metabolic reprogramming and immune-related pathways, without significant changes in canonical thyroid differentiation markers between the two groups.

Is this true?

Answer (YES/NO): NO